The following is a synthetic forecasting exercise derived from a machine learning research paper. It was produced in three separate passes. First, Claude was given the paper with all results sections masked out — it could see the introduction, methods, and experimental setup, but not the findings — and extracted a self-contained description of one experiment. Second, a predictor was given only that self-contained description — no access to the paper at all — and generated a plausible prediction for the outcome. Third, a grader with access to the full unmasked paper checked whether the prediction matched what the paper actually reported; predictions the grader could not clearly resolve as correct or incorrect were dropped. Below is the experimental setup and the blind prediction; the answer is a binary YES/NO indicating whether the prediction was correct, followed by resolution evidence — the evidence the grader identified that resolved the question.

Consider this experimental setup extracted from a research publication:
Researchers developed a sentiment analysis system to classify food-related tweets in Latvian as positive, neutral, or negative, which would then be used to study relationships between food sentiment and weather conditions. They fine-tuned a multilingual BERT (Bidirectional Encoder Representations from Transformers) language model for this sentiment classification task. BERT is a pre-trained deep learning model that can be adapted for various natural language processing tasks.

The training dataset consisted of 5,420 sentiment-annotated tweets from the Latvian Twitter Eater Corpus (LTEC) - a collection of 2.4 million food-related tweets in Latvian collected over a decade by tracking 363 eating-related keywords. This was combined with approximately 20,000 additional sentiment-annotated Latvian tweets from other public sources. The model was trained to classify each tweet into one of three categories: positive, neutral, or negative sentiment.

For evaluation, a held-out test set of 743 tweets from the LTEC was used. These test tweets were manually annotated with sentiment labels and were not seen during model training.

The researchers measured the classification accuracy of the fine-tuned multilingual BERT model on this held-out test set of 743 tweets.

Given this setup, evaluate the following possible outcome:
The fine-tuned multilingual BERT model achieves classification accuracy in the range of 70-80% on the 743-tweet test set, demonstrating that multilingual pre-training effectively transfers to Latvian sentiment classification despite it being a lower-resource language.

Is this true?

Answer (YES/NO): YES